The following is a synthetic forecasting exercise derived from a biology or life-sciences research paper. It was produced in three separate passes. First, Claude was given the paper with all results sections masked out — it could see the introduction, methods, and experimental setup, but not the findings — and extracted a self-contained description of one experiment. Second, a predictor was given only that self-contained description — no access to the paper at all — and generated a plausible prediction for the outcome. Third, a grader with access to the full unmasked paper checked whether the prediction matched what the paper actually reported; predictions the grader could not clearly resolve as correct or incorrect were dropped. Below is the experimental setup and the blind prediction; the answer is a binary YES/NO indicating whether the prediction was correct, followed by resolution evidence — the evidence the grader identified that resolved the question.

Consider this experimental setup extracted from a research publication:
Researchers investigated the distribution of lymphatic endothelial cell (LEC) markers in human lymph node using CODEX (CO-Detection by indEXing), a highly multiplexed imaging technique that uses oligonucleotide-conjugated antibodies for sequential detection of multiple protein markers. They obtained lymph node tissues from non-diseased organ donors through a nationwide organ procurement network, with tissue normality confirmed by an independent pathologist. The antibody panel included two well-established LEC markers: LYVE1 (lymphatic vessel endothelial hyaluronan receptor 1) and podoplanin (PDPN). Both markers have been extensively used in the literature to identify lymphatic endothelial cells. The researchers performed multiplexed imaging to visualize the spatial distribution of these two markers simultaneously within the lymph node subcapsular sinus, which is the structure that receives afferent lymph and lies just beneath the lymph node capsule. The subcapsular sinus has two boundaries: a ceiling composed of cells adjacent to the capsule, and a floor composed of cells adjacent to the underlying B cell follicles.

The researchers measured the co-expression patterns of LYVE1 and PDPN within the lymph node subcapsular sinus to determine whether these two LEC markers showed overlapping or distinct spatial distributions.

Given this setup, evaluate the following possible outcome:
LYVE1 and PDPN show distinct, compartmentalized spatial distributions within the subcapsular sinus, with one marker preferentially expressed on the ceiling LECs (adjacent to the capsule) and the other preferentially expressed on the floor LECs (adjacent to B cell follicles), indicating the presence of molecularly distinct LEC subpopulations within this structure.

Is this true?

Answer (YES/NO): YES